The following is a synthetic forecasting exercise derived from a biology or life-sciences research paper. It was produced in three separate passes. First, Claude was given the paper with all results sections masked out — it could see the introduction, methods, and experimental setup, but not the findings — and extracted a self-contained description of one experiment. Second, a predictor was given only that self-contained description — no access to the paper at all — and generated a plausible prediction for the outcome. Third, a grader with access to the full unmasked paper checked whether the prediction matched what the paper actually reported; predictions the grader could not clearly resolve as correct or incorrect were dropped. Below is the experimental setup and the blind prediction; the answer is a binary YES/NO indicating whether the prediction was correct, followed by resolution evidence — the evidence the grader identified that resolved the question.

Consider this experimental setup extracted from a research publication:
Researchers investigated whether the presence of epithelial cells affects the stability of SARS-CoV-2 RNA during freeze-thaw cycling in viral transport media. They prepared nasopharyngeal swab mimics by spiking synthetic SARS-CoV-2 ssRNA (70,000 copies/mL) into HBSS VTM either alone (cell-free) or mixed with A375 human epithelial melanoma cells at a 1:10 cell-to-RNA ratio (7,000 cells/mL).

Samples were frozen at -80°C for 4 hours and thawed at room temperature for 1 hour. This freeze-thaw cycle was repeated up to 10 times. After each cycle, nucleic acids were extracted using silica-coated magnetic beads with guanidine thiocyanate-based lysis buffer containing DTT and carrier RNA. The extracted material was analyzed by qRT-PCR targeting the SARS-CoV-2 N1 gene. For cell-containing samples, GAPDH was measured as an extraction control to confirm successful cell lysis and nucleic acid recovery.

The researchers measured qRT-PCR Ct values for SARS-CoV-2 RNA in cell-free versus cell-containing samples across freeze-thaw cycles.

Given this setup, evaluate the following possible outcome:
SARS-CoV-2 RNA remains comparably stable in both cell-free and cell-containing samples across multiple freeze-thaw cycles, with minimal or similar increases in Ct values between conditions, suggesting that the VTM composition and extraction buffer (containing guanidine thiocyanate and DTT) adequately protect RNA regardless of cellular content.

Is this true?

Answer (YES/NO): NO